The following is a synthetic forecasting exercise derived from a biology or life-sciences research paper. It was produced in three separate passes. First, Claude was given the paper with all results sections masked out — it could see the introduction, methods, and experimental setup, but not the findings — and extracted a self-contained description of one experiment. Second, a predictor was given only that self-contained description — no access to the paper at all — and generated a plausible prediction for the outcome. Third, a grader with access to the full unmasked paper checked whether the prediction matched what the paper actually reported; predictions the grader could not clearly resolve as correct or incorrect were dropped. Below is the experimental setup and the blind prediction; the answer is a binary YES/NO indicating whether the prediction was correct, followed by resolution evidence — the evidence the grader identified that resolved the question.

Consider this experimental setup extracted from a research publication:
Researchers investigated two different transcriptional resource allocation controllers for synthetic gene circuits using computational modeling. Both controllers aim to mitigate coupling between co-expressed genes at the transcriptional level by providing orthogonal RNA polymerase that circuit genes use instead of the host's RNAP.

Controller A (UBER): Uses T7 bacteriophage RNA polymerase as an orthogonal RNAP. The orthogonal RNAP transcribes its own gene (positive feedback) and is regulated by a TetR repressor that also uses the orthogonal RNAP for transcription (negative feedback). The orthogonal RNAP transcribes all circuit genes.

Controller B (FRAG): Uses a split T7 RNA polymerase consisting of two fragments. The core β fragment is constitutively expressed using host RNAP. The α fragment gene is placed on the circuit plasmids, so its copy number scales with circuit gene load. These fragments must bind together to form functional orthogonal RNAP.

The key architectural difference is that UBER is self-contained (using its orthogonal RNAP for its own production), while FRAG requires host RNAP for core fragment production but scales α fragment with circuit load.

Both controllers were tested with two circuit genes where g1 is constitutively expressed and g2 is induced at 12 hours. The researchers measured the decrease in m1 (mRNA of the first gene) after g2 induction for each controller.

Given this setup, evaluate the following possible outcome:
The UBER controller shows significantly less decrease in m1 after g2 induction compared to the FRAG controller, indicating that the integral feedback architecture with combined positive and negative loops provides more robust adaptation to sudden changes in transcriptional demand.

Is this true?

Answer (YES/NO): YES